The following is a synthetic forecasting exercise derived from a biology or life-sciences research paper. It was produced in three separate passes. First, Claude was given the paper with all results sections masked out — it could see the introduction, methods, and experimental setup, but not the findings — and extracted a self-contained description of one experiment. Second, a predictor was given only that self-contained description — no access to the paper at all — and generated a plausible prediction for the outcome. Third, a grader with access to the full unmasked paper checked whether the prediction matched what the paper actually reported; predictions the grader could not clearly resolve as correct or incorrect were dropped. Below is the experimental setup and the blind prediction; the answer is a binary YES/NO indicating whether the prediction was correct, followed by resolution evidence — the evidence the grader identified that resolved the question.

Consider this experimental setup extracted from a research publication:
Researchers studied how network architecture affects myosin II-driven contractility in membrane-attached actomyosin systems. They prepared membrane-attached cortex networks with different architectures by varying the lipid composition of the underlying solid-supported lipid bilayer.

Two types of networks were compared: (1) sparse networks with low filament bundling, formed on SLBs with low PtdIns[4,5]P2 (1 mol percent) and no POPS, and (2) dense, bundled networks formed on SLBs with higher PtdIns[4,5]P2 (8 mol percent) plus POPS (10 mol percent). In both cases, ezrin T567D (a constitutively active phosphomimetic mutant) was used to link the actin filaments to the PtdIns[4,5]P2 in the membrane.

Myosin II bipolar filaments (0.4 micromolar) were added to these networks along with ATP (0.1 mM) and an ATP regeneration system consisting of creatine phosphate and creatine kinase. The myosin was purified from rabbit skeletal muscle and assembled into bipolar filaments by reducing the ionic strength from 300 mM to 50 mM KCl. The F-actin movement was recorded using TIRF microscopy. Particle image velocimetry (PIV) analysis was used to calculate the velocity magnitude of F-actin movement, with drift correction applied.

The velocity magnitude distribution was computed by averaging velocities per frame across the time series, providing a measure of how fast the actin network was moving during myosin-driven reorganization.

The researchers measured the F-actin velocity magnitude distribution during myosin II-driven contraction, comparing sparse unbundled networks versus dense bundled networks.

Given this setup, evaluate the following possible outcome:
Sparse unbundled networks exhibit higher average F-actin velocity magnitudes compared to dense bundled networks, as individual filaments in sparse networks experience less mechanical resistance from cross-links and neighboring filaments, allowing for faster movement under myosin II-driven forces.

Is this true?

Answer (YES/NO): NO